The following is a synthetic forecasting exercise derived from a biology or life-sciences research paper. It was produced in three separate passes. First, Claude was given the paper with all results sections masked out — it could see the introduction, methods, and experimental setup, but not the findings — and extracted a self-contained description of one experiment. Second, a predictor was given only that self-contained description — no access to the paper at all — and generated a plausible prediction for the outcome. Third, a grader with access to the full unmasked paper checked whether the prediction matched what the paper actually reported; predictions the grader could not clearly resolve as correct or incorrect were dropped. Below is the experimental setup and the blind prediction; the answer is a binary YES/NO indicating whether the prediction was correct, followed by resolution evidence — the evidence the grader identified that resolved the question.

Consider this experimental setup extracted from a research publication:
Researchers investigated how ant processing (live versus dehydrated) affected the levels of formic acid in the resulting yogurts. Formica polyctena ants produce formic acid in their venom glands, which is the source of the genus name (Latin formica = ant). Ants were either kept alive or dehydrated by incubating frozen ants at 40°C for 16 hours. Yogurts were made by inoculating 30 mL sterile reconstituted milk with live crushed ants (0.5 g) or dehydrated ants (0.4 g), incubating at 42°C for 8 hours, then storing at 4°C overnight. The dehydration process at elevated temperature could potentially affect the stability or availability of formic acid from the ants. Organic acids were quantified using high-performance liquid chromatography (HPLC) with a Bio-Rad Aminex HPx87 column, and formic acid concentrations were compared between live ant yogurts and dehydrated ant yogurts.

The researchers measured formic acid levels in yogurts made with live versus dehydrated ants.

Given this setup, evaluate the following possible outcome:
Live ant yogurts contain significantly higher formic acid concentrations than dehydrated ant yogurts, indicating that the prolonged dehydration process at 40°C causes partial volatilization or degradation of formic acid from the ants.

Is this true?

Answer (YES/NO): NO